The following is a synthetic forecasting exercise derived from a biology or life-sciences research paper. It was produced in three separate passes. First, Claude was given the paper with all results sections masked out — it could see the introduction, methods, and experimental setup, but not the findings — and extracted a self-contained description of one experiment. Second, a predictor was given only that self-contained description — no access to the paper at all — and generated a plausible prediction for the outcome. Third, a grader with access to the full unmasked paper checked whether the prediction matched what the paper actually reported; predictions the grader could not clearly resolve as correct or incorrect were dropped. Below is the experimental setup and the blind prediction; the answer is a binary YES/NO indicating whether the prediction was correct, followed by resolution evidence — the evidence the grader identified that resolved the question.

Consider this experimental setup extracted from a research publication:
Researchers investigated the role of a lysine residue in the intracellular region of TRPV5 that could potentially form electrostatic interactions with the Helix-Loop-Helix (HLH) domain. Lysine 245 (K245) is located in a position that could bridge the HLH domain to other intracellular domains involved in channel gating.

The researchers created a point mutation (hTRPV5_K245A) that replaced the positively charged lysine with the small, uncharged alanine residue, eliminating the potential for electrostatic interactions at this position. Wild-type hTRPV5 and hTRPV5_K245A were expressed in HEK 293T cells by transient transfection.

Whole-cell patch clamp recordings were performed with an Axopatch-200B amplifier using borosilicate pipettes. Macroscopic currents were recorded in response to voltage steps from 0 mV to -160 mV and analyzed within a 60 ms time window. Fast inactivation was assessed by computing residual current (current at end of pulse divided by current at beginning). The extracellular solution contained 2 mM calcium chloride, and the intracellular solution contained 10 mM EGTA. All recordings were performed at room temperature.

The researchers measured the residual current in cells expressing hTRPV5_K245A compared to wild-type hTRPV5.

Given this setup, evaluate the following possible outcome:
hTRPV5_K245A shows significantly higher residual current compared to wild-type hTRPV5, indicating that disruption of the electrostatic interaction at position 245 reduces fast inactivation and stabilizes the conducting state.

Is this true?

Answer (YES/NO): NO